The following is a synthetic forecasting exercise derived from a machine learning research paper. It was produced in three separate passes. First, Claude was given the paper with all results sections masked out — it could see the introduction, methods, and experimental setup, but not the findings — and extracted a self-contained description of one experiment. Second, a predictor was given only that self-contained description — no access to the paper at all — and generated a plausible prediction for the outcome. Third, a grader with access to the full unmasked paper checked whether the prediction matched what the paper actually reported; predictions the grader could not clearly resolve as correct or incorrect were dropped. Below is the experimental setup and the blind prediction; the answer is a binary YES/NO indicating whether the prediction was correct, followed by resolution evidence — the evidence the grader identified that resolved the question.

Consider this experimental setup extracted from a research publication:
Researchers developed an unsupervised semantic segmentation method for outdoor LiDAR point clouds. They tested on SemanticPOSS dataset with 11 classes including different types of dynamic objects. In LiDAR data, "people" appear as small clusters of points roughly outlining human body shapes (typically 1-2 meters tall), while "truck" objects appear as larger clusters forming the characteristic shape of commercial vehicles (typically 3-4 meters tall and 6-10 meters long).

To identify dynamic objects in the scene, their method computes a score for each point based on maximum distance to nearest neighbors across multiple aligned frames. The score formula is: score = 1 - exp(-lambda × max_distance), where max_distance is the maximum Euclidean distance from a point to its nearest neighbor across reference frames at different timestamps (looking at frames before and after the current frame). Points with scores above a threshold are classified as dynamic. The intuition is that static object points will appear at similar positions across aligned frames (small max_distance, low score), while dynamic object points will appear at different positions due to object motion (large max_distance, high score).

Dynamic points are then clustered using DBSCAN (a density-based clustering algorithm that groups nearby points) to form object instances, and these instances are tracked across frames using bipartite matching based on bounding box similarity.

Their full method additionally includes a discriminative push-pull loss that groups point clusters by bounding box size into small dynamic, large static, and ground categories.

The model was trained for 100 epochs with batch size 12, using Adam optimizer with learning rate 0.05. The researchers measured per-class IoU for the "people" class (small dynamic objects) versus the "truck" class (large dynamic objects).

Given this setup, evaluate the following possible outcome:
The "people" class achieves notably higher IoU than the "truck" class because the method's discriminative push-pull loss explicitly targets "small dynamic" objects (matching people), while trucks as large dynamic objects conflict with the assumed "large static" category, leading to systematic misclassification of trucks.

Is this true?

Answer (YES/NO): YES